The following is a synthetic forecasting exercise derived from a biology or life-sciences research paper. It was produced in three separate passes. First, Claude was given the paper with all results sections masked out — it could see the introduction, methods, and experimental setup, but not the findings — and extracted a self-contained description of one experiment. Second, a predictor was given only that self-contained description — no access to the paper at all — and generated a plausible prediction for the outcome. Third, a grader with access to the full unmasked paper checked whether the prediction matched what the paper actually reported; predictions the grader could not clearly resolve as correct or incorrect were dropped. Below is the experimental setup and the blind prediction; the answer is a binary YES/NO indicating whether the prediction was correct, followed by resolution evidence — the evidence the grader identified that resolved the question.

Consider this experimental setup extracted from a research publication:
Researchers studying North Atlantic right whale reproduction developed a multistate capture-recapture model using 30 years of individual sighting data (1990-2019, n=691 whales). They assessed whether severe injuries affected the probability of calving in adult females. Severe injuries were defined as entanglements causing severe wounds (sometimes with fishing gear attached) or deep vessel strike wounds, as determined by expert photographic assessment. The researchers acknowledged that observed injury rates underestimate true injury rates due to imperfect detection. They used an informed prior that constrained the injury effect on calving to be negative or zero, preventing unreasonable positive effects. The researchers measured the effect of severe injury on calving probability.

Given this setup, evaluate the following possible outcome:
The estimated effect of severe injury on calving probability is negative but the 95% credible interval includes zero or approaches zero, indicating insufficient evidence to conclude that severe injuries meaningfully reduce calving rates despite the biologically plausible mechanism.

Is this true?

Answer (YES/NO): YES